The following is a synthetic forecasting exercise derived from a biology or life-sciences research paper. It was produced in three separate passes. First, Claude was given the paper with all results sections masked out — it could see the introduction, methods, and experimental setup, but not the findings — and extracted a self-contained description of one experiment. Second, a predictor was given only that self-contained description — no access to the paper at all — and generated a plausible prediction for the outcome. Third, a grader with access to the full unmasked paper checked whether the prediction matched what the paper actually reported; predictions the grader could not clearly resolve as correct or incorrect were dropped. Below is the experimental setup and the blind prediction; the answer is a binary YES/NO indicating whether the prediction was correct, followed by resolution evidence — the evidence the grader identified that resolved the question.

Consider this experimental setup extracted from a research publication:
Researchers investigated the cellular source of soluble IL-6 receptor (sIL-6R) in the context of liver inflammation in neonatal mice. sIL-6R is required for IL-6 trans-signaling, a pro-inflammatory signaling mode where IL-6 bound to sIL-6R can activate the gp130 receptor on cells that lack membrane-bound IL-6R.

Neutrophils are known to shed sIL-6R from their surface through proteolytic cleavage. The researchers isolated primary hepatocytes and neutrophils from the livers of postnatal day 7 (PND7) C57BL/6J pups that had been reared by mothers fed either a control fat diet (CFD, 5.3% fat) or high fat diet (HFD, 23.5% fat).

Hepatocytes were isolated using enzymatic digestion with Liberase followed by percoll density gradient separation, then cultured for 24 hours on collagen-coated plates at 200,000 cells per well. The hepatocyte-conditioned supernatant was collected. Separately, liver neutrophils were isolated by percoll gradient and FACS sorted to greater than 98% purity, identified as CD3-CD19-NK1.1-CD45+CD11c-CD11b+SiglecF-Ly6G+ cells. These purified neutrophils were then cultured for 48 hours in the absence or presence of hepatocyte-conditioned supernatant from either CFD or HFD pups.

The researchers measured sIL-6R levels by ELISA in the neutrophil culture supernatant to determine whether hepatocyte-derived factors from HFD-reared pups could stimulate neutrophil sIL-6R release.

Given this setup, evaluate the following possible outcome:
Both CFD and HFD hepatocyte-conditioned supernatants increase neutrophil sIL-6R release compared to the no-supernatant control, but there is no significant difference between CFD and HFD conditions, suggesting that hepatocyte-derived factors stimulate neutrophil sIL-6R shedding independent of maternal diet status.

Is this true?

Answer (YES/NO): NO